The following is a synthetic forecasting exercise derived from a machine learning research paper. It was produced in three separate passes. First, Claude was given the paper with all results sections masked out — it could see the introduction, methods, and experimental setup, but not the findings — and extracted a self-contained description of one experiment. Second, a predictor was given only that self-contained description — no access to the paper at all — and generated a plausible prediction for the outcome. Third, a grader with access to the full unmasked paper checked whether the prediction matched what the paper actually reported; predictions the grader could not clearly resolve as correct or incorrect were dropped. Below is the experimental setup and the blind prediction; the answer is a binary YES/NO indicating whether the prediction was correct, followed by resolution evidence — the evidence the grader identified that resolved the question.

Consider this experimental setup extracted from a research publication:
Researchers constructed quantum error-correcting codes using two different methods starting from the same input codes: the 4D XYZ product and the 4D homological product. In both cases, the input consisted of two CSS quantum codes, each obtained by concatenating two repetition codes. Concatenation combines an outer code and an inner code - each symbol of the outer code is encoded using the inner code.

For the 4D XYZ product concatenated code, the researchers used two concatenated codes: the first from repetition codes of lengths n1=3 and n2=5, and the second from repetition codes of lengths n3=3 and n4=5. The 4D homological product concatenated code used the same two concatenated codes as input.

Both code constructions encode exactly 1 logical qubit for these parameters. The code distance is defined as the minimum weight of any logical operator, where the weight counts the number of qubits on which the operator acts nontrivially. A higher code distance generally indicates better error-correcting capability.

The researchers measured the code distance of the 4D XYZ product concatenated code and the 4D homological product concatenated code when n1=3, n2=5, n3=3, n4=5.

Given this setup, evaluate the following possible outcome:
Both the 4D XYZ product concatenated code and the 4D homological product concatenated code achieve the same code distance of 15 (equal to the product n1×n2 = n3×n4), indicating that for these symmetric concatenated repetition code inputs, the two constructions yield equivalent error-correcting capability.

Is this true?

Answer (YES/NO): NO